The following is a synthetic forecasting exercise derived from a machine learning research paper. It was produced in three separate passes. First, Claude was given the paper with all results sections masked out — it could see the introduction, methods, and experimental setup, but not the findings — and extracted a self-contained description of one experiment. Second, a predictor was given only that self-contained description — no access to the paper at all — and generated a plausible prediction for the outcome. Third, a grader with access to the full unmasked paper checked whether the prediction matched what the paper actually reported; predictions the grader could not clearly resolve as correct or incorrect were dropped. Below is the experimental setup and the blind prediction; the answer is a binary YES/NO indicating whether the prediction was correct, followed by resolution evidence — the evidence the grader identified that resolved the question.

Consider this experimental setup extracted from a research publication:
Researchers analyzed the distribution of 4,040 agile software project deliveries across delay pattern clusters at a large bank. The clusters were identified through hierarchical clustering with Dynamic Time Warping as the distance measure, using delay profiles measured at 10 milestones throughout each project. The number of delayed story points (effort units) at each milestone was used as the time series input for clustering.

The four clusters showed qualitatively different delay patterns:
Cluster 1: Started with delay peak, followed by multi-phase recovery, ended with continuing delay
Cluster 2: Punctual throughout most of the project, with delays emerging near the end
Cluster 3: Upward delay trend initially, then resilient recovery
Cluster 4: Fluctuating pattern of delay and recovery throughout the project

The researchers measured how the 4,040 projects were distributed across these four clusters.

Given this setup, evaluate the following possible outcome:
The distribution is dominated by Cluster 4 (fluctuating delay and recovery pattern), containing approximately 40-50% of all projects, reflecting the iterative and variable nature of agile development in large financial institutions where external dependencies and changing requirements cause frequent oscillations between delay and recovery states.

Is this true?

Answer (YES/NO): NO